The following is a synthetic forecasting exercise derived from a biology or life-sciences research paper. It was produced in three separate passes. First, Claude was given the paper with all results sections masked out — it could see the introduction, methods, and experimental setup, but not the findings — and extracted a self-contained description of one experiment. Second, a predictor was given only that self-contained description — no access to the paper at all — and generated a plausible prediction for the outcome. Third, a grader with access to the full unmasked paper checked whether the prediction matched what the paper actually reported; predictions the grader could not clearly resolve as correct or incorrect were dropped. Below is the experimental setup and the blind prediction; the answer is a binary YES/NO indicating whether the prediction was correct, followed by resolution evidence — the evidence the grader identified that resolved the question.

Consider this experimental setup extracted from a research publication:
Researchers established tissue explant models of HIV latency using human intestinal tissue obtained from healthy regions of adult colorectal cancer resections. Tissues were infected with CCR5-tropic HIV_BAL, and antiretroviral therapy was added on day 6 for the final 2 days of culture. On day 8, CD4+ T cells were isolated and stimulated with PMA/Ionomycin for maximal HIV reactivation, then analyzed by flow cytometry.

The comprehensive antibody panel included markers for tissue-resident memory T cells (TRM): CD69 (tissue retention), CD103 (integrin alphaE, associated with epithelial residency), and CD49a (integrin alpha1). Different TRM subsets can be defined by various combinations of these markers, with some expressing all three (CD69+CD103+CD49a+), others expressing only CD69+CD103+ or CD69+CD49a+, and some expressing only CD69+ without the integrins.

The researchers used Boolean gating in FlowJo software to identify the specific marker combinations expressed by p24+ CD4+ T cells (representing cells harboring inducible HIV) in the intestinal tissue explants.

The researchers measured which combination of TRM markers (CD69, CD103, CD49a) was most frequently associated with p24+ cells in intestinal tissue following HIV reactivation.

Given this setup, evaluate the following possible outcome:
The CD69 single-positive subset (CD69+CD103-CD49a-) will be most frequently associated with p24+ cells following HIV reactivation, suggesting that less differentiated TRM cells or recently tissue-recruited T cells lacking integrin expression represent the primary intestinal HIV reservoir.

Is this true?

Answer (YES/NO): NO